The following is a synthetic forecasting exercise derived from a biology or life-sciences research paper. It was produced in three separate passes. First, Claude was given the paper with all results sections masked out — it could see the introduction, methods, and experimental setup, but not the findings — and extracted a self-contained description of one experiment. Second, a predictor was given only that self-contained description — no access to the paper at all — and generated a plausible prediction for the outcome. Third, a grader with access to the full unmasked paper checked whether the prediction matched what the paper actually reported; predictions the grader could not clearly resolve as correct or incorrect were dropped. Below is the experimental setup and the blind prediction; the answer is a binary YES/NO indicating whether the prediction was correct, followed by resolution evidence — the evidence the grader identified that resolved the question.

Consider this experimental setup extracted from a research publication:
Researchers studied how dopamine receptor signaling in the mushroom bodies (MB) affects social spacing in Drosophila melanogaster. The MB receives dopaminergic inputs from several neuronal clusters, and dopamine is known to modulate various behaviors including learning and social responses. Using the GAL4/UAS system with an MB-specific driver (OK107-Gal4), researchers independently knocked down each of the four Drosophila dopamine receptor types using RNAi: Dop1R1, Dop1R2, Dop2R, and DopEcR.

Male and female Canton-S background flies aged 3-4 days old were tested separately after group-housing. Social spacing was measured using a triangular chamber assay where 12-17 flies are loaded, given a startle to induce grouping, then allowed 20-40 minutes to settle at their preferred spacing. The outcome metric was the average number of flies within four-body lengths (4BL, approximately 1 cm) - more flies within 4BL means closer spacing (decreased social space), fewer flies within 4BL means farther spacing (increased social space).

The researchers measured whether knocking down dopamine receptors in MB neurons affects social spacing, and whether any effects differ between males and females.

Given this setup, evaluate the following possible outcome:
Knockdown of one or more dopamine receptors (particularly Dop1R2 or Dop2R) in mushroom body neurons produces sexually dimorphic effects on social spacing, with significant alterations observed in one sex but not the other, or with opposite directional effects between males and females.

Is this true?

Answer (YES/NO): YES